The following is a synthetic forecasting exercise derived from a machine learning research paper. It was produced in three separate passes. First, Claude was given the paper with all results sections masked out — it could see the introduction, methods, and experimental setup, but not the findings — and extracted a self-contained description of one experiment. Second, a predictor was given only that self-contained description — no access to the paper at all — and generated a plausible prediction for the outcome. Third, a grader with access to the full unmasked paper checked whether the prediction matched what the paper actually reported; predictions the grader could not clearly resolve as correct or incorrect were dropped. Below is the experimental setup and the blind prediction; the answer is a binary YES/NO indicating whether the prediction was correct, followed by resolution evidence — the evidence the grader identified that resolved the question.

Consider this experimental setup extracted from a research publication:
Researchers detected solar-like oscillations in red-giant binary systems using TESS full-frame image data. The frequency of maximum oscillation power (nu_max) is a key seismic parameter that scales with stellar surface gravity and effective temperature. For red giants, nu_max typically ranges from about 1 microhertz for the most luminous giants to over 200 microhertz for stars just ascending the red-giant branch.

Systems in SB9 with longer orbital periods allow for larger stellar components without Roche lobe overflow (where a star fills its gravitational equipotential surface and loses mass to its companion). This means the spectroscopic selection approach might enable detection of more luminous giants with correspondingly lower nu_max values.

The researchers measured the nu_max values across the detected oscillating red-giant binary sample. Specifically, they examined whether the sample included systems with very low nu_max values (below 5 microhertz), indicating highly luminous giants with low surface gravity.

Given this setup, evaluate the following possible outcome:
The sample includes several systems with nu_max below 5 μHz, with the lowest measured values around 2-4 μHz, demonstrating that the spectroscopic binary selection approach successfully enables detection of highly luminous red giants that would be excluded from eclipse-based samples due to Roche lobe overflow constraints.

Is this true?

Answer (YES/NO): YES